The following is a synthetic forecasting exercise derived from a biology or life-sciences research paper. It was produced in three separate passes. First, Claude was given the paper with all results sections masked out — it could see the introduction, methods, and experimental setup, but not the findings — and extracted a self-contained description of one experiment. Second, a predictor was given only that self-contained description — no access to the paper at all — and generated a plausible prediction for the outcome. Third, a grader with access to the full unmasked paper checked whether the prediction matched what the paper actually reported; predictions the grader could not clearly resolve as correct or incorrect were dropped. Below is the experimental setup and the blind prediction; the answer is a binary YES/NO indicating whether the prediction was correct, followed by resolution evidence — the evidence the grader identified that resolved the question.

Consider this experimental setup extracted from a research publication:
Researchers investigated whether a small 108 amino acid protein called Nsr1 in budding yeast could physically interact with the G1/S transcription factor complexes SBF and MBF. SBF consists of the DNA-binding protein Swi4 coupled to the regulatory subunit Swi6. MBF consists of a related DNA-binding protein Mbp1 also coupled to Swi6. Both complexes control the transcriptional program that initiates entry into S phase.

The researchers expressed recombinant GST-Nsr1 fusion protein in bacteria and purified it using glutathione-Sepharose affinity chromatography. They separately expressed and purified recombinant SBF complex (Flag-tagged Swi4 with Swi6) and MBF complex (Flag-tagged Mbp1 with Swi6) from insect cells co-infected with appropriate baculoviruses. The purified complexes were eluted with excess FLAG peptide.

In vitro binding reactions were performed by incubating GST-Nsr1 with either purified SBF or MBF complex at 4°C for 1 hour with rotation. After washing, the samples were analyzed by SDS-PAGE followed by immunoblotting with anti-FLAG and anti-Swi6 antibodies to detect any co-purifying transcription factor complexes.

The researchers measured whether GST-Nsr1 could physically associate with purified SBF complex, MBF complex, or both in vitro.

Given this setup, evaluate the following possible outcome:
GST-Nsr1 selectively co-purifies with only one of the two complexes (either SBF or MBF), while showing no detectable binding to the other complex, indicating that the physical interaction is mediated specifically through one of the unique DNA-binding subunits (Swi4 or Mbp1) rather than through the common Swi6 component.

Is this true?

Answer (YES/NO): YES